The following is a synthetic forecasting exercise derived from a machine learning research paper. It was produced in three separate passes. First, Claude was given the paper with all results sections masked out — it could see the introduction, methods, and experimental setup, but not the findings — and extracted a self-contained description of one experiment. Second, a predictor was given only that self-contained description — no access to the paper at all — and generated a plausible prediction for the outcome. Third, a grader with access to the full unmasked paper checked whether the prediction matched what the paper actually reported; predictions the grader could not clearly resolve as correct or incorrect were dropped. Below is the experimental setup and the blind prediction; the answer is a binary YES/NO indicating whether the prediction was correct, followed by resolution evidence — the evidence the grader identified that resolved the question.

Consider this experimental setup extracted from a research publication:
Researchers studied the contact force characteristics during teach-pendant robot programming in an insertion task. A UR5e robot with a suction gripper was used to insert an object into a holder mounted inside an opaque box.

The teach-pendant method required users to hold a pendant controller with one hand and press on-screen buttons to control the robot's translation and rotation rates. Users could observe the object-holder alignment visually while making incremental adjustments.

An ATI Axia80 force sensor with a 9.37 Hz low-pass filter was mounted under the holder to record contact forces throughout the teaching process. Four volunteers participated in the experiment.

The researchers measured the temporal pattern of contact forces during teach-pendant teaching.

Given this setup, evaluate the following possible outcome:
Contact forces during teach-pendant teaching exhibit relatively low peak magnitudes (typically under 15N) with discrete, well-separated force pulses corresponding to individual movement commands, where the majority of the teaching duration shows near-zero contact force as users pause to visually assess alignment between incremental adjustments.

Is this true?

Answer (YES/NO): NO